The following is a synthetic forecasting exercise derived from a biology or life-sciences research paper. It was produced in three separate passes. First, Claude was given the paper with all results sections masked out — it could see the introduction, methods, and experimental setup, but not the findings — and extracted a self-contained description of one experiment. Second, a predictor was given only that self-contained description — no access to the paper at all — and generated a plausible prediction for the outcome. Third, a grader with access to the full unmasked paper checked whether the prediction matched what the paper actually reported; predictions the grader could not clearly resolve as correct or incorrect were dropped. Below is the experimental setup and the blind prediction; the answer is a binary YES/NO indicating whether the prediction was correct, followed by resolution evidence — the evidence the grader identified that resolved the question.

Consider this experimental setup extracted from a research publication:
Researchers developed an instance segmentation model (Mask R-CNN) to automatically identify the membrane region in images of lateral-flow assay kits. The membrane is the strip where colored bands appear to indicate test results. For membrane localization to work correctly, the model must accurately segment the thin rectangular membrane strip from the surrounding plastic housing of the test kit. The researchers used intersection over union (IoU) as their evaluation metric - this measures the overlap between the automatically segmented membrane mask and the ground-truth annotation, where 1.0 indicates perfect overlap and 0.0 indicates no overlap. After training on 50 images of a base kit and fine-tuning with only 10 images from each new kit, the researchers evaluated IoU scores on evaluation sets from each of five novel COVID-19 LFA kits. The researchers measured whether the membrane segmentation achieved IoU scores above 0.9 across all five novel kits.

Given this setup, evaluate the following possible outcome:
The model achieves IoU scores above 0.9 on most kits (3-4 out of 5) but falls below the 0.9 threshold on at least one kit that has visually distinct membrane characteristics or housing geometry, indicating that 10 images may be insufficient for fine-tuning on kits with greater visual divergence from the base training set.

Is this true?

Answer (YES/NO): NO